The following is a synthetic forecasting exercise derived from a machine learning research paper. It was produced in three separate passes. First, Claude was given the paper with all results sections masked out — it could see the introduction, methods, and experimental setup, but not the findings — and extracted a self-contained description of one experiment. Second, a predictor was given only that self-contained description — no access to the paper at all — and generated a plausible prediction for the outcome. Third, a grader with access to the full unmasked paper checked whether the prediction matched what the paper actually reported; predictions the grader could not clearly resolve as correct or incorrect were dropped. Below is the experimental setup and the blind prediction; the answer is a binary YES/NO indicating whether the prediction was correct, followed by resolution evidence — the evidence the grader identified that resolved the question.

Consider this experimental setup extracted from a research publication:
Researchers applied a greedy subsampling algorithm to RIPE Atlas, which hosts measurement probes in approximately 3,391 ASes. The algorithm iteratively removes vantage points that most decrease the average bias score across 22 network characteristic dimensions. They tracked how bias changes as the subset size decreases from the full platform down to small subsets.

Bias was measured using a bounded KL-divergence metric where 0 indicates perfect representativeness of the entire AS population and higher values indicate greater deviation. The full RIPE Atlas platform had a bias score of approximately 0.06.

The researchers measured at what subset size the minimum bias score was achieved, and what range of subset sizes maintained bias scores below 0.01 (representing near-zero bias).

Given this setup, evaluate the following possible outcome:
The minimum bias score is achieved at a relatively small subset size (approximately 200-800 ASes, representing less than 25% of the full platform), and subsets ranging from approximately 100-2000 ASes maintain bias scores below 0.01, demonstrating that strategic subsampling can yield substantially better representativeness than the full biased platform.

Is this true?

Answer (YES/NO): NO